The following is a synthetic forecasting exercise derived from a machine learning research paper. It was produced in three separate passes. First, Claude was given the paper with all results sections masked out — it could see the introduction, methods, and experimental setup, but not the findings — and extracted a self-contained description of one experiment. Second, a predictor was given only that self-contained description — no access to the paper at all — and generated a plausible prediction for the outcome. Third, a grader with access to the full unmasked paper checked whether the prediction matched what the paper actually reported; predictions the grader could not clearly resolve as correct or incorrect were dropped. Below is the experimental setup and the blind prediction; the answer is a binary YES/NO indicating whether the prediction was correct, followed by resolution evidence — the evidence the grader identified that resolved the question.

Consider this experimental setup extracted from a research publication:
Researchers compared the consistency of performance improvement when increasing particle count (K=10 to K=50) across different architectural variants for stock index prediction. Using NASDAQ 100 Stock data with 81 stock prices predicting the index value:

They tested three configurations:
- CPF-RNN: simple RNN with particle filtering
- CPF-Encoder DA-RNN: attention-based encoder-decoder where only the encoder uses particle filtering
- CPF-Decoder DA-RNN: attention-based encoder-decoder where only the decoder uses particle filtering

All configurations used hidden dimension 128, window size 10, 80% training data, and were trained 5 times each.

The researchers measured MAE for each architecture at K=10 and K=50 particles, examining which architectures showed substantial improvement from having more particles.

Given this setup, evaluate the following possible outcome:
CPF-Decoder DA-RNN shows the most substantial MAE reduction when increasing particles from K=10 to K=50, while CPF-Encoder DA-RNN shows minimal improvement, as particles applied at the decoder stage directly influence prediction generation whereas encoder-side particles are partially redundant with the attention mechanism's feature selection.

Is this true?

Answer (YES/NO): NO